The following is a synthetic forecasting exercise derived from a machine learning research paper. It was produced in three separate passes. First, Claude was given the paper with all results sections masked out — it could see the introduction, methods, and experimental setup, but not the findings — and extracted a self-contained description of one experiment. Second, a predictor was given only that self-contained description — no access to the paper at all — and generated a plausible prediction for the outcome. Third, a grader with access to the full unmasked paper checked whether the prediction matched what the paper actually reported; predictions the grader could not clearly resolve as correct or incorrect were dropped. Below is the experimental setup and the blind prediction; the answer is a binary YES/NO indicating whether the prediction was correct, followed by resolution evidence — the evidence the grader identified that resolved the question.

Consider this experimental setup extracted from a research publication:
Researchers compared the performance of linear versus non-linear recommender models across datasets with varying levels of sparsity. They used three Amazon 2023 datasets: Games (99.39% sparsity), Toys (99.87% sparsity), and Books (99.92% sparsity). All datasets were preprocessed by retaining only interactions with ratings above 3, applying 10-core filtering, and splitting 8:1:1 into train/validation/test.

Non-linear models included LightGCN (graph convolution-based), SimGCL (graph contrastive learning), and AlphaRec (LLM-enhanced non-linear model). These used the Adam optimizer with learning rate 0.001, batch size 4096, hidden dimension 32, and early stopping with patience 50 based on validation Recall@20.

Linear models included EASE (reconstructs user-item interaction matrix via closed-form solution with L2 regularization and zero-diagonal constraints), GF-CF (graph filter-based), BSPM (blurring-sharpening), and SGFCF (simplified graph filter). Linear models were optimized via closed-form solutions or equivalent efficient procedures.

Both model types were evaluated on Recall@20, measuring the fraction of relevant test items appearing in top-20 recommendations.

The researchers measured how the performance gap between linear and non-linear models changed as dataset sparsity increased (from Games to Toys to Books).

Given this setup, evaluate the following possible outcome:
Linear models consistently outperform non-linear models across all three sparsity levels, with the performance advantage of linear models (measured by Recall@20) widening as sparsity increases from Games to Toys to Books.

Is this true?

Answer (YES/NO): YES